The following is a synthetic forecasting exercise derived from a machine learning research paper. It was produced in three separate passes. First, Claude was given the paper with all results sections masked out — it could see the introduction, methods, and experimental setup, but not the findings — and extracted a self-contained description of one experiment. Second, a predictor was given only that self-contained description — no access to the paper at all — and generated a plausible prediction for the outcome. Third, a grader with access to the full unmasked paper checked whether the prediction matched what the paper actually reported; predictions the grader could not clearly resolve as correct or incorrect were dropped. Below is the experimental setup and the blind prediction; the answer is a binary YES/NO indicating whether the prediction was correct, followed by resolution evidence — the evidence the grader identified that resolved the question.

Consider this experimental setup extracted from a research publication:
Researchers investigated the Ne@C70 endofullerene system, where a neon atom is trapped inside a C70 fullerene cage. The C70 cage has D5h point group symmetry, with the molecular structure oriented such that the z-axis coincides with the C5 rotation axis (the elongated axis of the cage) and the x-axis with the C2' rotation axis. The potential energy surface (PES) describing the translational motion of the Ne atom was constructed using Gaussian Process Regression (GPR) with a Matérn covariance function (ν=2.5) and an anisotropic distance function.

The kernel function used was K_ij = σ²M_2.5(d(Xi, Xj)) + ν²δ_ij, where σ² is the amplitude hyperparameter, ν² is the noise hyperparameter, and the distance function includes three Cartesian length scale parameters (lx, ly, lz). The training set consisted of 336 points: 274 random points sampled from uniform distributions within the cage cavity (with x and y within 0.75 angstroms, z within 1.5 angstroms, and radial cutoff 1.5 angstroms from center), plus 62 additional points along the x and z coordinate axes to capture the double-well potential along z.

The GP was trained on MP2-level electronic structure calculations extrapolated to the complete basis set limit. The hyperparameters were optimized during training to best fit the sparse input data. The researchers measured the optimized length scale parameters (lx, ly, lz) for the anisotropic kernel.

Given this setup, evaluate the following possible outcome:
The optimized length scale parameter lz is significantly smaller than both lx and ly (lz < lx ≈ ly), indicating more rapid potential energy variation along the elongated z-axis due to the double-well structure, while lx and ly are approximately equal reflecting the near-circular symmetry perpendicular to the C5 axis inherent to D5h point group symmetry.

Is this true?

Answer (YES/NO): NO